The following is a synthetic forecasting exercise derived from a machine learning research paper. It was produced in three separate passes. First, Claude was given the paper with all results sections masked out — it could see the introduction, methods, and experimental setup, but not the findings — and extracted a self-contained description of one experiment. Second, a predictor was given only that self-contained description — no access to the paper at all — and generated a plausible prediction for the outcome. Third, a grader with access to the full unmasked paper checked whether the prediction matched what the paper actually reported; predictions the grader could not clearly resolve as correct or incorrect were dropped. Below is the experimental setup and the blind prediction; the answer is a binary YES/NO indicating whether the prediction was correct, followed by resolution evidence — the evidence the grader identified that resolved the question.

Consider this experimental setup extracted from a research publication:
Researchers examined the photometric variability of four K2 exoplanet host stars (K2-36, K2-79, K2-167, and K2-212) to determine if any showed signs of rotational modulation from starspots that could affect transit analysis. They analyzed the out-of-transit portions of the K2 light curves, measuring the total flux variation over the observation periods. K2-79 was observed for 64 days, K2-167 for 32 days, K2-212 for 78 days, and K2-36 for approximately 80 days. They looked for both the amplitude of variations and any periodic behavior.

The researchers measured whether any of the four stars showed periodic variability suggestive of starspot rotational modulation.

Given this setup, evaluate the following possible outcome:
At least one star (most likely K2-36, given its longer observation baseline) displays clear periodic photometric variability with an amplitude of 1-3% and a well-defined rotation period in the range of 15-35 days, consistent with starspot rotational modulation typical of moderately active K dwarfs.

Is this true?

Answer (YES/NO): NO